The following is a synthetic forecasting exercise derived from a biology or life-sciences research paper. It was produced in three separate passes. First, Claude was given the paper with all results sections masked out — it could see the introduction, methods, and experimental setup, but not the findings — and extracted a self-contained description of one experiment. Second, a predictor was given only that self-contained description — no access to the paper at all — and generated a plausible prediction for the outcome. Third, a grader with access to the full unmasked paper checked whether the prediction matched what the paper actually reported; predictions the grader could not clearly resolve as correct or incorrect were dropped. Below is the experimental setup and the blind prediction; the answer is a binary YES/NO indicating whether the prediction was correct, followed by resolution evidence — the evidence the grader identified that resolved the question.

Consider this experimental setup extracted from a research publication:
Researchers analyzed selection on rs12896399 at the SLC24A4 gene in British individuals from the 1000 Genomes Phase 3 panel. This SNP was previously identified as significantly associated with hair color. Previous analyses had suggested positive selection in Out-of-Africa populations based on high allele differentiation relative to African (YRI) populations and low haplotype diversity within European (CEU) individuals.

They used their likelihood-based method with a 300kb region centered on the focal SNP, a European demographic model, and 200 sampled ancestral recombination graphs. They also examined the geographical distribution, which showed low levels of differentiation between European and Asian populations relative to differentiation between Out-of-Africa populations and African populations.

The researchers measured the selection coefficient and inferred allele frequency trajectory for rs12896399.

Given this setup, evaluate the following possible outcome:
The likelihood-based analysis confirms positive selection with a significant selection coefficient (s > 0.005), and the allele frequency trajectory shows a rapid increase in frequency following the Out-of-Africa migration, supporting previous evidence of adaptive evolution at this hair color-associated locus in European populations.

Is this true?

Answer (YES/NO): NO